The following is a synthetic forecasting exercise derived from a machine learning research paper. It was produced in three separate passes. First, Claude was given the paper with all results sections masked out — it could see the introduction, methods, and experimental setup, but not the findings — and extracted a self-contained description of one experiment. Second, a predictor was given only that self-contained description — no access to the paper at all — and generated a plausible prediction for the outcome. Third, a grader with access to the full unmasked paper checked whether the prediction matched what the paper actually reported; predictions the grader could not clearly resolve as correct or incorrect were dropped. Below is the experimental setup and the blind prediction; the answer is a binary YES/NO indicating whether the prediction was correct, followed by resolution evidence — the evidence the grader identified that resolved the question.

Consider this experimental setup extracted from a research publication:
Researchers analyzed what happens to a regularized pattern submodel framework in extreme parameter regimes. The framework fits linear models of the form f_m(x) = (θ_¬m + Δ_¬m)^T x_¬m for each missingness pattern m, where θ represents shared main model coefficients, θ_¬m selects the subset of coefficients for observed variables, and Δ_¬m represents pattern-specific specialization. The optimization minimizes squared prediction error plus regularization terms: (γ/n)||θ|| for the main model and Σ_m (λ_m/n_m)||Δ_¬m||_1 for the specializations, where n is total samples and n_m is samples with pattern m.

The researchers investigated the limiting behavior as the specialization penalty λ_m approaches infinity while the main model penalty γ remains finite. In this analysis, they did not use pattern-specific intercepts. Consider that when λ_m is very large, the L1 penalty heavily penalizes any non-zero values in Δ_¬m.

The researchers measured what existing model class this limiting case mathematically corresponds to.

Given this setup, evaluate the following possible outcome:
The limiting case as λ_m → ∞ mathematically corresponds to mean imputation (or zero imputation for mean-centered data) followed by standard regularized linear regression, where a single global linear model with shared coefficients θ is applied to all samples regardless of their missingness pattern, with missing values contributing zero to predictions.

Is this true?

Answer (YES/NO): NO